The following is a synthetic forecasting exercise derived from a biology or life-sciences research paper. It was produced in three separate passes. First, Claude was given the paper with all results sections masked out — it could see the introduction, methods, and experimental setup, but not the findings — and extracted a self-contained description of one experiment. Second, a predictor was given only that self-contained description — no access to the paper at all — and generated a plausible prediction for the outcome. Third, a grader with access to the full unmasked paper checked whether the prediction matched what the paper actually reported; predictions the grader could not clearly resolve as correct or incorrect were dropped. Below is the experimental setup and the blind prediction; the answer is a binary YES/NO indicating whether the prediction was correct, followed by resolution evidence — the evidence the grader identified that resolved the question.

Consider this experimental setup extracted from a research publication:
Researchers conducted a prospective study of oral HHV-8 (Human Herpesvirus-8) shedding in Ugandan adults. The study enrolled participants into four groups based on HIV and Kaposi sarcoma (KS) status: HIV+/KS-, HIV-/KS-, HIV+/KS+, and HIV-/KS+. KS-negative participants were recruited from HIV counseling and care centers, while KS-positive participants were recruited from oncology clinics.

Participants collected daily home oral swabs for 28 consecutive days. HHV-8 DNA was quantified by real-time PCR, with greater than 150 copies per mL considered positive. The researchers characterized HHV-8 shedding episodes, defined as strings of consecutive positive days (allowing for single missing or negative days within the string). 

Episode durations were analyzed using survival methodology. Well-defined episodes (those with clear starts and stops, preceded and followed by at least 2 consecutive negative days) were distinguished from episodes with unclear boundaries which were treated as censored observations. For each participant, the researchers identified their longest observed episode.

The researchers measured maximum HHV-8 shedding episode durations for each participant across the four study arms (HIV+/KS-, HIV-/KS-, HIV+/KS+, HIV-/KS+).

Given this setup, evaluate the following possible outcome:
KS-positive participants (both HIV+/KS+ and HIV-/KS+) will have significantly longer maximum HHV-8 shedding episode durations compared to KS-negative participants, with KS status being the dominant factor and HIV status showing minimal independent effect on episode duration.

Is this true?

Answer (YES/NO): NO